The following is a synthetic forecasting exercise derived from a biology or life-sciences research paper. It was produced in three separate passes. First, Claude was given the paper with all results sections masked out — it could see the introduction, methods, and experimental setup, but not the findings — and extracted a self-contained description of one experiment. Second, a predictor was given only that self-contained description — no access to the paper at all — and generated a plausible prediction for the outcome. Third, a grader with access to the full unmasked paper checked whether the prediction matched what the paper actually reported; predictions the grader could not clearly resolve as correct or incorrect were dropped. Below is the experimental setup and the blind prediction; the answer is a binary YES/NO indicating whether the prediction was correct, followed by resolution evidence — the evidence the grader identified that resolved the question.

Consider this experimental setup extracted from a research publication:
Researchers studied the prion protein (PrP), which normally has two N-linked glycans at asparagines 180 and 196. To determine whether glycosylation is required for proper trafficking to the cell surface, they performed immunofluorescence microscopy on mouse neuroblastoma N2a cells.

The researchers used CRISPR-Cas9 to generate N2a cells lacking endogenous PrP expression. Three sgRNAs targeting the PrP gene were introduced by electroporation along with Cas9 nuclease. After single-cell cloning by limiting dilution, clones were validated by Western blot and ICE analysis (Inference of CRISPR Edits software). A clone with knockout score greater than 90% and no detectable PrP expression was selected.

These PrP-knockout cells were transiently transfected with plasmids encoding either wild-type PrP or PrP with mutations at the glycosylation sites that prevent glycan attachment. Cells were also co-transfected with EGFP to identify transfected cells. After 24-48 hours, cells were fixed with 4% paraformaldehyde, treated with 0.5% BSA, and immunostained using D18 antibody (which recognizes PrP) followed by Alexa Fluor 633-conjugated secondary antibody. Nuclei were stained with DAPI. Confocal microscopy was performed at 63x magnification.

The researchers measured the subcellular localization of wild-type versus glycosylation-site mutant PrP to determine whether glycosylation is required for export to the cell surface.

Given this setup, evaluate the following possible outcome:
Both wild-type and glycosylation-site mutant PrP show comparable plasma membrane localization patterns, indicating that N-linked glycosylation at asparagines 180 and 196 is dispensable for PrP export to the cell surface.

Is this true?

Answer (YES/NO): YES